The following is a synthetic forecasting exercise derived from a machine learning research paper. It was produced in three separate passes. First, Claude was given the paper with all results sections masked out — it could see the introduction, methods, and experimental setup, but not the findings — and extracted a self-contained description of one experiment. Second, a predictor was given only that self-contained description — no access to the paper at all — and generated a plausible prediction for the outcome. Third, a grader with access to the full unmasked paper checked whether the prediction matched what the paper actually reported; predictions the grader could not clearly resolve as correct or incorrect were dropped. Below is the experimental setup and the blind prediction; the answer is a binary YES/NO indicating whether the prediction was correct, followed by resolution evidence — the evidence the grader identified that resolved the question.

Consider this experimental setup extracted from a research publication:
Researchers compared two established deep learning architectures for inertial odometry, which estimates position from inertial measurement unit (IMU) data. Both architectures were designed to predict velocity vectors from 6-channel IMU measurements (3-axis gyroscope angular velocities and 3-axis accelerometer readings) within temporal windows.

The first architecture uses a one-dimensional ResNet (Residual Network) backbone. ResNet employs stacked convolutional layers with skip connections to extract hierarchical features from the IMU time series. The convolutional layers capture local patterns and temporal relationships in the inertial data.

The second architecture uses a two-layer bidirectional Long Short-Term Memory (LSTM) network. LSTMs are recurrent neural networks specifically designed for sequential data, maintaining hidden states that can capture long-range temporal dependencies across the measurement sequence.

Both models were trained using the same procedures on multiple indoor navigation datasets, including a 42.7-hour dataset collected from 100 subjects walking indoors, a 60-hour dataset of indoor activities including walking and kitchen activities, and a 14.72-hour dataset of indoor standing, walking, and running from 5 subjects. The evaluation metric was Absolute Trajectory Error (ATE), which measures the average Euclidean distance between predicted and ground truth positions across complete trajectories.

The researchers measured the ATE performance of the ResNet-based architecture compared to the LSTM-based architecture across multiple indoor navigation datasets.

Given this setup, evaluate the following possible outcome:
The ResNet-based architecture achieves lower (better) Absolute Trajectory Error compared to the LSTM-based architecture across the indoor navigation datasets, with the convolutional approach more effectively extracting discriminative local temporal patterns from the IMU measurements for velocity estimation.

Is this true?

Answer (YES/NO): YES